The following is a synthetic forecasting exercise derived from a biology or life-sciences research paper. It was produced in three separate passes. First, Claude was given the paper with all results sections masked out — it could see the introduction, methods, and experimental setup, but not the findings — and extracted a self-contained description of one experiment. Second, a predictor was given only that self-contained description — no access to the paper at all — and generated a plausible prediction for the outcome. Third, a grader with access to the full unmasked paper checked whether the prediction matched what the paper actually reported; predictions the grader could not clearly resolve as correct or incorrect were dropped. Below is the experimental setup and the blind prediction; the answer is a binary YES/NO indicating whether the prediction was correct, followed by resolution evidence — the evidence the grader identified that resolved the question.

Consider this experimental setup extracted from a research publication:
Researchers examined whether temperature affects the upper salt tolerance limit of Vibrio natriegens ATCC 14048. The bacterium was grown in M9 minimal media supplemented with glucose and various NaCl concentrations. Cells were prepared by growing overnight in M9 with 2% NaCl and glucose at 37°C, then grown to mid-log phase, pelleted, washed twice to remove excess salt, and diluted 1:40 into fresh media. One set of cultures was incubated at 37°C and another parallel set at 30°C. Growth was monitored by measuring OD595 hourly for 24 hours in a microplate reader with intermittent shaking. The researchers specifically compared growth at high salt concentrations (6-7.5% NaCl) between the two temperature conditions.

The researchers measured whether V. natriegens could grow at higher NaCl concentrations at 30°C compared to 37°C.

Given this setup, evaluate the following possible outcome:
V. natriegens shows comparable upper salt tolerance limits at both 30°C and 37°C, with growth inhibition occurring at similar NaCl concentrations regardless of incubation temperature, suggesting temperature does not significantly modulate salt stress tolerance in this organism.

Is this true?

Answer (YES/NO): NO